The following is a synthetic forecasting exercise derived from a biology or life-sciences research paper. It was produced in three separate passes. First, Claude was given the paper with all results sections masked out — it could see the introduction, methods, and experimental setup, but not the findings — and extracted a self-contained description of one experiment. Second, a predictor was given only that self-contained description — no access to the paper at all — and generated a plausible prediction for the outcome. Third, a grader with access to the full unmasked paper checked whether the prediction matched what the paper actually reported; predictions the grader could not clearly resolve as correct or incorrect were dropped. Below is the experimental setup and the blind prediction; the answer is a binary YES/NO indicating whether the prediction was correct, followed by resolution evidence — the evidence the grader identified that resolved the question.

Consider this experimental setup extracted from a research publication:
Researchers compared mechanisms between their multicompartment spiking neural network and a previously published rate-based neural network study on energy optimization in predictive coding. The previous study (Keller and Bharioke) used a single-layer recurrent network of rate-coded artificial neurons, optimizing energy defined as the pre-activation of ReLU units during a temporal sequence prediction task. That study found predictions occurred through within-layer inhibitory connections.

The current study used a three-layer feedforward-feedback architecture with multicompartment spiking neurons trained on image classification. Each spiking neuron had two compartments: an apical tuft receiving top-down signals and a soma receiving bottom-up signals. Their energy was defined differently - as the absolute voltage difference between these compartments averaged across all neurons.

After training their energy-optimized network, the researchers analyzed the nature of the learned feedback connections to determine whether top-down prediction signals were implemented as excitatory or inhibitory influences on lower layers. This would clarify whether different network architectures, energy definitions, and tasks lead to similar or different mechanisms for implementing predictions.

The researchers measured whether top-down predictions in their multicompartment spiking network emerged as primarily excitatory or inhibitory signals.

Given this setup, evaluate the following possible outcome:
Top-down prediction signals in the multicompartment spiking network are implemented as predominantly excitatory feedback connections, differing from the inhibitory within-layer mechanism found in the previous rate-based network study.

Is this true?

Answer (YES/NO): YES